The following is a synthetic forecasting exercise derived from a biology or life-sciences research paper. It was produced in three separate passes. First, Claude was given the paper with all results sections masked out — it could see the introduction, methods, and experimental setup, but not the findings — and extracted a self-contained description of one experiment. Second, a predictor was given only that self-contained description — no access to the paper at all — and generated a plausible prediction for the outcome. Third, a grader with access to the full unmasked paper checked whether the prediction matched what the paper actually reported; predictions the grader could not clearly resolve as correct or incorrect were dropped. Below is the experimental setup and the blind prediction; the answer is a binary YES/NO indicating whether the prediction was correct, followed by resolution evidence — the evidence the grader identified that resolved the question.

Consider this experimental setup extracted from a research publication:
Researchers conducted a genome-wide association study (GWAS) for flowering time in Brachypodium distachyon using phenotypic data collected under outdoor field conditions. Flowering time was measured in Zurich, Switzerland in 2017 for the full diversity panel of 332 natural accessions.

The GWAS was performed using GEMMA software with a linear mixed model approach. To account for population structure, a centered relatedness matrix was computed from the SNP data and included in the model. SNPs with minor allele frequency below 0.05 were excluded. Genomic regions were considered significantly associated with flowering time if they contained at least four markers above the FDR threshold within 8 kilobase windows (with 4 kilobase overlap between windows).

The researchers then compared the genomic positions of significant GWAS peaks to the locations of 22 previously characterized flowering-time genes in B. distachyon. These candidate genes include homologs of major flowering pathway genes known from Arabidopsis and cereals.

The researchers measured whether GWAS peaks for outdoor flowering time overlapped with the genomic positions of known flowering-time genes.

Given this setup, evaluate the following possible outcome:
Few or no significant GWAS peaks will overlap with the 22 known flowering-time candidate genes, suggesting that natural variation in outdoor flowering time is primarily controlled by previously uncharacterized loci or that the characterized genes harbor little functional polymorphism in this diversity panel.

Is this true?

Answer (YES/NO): YES